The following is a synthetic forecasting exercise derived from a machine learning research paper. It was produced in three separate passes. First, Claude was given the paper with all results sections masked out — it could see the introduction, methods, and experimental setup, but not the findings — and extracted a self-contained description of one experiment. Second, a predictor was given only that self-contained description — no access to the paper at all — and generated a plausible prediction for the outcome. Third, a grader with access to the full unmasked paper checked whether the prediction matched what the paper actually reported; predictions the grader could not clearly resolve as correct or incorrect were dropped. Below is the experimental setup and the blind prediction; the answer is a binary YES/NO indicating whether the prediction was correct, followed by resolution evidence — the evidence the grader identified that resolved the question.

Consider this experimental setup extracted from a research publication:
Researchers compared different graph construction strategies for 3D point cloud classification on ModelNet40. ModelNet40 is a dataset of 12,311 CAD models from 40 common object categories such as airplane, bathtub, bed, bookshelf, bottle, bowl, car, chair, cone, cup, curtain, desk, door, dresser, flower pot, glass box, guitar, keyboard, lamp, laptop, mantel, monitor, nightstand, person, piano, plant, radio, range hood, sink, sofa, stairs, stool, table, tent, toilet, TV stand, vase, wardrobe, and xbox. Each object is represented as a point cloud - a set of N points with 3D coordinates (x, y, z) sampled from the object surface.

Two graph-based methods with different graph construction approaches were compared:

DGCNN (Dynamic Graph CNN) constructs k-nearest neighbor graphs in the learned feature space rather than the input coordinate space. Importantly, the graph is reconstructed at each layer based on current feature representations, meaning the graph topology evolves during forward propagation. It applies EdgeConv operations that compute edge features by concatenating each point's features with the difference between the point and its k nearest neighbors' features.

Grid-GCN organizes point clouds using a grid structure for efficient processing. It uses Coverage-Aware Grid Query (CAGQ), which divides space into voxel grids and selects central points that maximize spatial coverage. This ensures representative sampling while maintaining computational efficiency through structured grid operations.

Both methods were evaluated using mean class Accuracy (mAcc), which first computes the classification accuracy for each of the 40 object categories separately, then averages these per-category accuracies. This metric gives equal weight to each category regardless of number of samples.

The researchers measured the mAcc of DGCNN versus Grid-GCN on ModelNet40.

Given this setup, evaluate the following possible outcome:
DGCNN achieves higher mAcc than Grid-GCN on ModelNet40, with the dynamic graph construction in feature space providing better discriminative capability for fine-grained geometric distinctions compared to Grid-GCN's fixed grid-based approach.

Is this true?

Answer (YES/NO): NO